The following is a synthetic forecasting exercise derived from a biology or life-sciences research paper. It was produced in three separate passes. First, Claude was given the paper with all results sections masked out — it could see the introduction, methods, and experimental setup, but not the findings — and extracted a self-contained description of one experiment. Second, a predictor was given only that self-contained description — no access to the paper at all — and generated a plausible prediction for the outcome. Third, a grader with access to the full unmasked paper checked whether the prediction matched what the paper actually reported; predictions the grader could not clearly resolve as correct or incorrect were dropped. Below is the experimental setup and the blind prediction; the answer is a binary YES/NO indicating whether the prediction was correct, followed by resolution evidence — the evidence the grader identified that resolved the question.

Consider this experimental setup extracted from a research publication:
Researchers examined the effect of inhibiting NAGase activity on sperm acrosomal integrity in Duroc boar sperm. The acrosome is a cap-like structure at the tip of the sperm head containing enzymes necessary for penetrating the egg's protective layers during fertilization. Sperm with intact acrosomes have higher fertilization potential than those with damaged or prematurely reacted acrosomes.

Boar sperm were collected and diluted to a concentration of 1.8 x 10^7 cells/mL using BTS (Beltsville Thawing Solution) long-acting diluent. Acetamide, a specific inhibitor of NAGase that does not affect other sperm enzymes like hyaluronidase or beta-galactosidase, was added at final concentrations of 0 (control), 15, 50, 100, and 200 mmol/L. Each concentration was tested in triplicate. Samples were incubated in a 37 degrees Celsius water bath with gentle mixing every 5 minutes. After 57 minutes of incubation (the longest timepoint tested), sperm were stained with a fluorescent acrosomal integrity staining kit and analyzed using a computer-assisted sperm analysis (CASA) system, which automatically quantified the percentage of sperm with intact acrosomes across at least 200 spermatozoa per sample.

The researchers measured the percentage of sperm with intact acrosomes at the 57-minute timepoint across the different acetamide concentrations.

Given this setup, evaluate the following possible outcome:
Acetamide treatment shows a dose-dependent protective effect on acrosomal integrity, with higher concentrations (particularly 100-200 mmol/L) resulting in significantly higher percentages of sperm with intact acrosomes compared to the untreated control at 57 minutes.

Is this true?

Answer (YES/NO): NO